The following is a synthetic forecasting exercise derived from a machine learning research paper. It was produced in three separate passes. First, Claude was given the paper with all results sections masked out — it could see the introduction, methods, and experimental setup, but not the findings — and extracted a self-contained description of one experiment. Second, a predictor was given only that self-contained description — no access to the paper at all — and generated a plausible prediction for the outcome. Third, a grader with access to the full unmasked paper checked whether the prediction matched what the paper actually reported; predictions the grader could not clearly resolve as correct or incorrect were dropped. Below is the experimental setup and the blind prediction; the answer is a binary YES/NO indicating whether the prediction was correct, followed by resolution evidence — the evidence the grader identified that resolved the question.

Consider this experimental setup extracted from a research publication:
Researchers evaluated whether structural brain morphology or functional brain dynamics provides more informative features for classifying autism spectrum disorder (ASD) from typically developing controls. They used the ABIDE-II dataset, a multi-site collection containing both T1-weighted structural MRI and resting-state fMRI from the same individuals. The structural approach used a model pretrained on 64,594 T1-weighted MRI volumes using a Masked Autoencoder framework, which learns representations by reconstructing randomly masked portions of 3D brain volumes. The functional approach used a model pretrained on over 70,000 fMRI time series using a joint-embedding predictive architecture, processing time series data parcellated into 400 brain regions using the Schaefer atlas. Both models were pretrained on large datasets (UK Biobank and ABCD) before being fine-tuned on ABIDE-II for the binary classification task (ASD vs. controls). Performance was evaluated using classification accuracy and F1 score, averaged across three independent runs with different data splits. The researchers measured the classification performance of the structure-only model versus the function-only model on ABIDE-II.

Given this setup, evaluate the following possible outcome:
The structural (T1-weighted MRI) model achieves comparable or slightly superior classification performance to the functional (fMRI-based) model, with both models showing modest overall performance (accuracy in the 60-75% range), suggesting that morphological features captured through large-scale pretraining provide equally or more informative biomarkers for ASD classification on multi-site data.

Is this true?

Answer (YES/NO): NO